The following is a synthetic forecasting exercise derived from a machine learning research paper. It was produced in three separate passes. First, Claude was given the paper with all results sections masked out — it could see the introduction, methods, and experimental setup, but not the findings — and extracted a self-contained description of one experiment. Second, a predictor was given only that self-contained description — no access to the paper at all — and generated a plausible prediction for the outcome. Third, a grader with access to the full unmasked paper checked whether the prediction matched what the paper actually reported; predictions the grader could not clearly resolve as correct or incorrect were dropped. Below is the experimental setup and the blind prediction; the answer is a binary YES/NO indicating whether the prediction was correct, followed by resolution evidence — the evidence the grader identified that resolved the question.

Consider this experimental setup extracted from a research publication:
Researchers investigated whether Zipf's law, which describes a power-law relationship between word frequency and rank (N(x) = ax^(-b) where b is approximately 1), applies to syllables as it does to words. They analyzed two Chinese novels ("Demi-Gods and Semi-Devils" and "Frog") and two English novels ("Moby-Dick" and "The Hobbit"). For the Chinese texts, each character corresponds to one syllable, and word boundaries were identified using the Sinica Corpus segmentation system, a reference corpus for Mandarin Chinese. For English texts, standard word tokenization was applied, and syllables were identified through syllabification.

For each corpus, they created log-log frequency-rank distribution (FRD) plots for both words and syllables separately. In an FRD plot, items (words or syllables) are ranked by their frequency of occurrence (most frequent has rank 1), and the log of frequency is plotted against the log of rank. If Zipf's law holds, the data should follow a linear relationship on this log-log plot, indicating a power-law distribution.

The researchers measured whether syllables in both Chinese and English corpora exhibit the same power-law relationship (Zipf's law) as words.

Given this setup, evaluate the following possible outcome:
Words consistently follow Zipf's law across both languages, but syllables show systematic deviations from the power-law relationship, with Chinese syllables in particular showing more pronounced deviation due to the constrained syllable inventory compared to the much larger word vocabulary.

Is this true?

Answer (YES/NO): NO